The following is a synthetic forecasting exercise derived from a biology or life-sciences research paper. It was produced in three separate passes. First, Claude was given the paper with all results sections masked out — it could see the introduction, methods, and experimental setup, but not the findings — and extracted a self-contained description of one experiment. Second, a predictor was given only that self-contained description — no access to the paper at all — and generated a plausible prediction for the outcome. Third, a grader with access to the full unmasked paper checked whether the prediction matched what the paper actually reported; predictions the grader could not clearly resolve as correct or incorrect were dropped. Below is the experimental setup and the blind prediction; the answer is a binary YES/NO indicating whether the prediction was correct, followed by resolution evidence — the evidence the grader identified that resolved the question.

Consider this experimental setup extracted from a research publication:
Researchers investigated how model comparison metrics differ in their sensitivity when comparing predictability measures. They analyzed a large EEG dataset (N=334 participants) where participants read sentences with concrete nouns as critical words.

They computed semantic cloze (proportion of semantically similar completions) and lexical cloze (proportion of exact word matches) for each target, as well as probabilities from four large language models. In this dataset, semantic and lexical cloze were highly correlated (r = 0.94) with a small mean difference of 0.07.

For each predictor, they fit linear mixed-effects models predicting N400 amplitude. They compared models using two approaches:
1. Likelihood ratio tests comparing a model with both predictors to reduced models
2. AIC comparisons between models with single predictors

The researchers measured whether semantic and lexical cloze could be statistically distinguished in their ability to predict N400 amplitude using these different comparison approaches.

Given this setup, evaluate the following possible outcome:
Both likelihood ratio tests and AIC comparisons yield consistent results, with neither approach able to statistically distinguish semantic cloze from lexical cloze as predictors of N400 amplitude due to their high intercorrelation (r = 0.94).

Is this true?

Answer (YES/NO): NO